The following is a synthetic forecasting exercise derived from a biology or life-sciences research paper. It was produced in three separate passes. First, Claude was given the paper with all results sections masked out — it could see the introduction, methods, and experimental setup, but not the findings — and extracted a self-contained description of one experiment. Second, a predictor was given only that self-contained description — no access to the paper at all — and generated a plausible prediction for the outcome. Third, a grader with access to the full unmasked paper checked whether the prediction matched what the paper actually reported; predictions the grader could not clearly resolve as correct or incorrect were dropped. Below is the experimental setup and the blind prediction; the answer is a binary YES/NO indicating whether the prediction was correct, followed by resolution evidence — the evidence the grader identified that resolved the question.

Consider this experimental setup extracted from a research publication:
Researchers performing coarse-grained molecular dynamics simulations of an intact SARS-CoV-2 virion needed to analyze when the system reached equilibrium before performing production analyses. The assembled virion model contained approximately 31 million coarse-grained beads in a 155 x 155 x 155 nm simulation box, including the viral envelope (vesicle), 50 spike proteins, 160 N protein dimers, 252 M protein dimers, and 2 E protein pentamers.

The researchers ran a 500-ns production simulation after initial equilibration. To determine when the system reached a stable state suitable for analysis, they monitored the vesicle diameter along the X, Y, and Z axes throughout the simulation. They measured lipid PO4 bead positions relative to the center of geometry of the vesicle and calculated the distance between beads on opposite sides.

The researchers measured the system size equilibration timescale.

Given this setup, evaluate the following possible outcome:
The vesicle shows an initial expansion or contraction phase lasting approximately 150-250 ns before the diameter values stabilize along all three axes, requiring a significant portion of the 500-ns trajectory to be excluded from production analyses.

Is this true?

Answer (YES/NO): YES